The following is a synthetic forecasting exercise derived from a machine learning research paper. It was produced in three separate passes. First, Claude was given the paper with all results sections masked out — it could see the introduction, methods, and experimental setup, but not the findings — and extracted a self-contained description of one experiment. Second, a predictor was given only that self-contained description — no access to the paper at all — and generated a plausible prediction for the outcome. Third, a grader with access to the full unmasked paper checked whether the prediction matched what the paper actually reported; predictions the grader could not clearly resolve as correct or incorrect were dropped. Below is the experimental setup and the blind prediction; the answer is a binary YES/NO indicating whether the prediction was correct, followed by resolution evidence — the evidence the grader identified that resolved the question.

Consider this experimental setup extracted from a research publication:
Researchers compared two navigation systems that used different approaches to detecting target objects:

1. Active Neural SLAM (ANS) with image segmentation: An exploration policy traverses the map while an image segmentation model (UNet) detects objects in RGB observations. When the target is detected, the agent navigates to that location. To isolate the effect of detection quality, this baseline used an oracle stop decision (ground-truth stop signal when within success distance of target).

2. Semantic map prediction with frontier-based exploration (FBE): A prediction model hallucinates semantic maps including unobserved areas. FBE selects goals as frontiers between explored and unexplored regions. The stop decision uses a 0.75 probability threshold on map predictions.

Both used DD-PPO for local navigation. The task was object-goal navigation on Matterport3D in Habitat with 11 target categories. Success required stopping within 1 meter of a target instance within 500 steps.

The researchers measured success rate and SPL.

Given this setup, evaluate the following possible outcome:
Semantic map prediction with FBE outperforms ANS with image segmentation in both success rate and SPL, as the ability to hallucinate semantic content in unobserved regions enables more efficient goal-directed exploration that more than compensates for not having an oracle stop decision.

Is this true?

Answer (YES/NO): NO